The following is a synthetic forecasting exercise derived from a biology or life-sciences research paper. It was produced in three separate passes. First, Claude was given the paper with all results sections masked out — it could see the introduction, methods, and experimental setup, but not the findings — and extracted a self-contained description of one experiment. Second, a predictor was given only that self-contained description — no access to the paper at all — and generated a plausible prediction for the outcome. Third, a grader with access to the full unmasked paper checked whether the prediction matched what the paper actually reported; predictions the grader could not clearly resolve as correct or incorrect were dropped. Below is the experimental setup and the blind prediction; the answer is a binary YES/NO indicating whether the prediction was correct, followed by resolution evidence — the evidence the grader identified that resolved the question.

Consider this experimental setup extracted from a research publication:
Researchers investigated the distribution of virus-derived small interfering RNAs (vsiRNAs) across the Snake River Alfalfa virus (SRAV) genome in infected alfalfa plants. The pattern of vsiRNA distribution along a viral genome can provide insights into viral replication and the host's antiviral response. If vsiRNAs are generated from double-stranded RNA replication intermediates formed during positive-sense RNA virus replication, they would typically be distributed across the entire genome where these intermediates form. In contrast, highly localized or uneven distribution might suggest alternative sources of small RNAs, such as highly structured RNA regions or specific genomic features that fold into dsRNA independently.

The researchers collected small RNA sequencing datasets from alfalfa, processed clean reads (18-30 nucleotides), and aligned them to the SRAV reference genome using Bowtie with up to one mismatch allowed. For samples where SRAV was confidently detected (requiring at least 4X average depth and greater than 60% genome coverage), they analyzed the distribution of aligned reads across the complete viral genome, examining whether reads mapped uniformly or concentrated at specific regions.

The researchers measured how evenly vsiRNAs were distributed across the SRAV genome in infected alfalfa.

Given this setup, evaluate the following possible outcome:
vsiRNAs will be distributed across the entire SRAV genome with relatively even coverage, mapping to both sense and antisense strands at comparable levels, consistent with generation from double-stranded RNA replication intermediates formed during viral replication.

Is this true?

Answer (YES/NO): YES